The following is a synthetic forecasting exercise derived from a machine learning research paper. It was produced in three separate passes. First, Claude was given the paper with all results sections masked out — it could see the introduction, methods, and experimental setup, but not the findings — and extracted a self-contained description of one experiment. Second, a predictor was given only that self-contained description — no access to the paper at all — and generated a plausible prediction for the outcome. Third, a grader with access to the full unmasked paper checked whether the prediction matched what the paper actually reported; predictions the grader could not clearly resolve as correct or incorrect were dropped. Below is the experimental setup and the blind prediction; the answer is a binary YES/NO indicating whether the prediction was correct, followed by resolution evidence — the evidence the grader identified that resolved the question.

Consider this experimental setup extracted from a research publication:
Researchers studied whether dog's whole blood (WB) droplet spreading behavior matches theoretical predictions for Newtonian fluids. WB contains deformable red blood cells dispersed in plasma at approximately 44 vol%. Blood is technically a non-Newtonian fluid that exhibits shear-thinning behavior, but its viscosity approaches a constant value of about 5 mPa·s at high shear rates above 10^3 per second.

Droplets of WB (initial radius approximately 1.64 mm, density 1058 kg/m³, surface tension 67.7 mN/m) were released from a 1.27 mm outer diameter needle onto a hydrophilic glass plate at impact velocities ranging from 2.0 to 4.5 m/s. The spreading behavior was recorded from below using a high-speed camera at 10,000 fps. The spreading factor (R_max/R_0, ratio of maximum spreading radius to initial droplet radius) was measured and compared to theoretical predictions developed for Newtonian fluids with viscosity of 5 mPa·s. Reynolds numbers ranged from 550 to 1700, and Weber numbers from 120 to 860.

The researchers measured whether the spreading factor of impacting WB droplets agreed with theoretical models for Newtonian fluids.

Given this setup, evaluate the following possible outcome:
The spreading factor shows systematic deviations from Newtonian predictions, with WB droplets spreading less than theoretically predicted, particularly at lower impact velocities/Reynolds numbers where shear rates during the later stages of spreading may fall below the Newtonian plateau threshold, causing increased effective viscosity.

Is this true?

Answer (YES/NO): NO